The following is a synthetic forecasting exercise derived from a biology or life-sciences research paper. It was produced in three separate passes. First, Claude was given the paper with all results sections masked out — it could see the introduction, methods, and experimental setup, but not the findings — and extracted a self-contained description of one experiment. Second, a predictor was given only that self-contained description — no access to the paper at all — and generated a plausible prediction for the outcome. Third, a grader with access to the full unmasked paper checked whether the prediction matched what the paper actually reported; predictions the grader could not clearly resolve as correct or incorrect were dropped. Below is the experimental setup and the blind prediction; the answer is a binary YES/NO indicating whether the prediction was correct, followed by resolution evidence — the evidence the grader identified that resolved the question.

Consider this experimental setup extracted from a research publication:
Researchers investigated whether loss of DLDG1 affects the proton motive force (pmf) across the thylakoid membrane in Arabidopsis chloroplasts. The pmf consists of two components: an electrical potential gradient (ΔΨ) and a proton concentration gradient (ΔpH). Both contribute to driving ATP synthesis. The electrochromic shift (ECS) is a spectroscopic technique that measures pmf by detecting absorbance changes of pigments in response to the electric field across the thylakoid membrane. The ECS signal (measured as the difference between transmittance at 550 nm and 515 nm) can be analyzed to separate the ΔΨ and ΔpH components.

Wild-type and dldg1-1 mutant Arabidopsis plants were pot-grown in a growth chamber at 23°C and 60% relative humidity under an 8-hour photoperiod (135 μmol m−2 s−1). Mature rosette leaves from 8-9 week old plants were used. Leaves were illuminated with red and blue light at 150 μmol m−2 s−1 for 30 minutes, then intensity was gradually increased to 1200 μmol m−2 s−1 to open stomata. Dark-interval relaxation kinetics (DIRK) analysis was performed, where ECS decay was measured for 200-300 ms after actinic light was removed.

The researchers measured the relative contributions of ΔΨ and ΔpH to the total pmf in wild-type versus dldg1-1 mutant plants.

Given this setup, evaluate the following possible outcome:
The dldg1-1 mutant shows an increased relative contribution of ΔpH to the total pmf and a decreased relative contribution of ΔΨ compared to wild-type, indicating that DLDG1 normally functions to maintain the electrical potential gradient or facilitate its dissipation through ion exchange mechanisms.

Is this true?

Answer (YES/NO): NO